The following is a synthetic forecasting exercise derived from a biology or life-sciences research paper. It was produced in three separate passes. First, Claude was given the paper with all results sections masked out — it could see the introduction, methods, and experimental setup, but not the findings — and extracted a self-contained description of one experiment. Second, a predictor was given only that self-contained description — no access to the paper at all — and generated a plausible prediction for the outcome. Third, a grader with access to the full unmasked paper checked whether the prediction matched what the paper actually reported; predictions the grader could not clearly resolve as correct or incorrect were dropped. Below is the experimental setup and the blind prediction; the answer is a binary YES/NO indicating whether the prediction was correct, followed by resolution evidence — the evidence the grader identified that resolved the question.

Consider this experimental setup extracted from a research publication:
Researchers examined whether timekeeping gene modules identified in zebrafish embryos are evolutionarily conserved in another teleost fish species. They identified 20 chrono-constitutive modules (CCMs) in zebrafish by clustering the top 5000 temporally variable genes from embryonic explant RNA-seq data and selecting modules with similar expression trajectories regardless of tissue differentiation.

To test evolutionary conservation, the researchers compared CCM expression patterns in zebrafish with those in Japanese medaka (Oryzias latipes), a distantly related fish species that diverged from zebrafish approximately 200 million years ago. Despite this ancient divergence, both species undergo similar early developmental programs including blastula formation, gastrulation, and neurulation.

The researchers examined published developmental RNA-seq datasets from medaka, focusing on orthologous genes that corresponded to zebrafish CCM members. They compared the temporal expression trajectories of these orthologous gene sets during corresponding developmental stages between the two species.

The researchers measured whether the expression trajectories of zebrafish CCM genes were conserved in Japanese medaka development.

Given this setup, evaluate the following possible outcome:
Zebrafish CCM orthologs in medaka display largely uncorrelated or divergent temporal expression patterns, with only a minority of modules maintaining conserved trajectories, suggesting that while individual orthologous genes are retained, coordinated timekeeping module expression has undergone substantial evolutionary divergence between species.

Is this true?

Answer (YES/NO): NO